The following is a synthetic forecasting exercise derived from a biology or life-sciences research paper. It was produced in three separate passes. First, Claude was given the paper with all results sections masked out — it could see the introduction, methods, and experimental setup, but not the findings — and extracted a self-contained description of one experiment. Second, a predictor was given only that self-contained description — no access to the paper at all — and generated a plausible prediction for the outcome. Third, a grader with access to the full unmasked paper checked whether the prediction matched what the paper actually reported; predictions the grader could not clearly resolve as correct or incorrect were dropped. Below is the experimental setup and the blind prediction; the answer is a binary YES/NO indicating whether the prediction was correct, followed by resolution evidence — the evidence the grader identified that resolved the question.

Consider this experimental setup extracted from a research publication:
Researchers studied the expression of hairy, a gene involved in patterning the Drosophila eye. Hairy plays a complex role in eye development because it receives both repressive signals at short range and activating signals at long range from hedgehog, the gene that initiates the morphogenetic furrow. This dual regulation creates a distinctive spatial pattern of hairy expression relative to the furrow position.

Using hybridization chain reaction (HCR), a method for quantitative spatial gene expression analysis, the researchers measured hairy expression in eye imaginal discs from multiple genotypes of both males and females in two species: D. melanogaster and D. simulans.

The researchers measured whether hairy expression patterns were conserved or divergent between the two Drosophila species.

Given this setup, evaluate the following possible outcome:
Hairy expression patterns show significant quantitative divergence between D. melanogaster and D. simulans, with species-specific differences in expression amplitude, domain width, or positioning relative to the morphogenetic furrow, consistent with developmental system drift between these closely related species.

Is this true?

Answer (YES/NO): YES